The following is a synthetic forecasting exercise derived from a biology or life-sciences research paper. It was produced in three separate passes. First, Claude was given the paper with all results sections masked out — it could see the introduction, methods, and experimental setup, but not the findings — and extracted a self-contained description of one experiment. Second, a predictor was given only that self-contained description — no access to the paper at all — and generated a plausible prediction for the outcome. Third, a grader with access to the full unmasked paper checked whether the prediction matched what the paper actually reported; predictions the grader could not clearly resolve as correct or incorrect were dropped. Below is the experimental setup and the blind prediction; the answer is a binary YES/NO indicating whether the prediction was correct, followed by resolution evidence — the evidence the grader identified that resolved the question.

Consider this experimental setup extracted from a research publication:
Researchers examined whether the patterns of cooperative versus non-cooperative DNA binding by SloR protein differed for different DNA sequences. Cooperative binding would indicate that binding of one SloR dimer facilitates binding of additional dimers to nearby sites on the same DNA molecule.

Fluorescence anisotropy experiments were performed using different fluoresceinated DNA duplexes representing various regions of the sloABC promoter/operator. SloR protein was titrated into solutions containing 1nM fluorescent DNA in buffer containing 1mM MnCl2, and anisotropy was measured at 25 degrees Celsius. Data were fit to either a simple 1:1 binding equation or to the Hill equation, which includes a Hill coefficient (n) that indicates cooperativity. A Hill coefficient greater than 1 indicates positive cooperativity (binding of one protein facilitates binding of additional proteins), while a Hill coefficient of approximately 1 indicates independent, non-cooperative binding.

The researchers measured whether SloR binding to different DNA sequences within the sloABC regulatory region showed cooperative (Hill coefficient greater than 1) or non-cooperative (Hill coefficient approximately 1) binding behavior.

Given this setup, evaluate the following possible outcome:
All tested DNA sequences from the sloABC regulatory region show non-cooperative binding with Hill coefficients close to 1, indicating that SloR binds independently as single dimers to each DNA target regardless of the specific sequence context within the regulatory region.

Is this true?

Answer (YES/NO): NO